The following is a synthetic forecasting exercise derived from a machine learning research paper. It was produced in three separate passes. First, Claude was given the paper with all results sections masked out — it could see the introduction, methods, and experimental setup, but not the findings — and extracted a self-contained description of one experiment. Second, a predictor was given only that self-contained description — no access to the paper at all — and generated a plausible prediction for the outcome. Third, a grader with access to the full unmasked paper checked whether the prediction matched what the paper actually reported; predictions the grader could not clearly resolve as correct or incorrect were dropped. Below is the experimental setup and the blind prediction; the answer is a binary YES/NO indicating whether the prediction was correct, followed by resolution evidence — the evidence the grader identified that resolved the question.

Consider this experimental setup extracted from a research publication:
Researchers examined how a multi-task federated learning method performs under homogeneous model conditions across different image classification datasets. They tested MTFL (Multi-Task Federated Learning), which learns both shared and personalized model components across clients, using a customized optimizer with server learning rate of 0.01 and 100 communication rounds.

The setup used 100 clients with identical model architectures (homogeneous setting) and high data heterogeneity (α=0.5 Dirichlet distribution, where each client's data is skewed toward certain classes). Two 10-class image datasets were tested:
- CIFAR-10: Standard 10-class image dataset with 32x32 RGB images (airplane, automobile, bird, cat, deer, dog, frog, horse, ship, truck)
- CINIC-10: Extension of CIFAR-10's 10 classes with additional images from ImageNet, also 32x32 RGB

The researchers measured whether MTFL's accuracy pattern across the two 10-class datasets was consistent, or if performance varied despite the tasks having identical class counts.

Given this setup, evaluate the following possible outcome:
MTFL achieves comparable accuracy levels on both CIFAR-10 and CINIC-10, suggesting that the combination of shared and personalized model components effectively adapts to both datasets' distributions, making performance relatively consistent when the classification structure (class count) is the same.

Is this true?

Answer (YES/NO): YES